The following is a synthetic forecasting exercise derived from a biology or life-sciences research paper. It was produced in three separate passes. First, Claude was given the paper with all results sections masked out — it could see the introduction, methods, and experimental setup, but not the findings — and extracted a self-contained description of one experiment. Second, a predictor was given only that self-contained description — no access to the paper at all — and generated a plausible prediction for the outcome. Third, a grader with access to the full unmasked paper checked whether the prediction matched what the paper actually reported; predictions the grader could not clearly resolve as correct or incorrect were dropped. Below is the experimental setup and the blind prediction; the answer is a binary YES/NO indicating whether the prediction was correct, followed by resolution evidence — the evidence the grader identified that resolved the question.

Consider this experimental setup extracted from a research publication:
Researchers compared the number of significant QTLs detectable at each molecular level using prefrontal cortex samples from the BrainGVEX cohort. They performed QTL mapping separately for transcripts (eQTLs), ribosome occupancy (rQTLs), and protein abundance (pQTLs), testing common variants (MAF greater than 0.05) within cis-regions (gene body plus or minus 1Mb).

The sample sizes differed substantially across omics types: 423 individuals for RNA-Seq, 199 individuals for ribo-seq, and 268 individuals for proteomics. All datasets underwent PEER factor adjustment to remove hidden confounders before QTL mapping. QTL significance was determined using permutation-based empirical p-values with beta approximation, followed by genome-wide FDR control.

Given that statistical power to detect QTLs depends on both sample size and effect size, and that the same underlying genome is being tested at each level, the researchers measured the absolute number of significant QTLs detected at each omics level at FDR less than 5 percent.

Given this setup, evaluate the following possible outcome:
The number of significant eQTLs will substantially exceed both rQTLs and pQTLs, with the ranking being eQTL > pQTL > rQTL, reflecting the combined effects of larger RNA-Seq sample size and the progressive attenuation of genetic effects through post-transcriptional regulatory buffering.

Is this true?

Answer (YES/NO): NO